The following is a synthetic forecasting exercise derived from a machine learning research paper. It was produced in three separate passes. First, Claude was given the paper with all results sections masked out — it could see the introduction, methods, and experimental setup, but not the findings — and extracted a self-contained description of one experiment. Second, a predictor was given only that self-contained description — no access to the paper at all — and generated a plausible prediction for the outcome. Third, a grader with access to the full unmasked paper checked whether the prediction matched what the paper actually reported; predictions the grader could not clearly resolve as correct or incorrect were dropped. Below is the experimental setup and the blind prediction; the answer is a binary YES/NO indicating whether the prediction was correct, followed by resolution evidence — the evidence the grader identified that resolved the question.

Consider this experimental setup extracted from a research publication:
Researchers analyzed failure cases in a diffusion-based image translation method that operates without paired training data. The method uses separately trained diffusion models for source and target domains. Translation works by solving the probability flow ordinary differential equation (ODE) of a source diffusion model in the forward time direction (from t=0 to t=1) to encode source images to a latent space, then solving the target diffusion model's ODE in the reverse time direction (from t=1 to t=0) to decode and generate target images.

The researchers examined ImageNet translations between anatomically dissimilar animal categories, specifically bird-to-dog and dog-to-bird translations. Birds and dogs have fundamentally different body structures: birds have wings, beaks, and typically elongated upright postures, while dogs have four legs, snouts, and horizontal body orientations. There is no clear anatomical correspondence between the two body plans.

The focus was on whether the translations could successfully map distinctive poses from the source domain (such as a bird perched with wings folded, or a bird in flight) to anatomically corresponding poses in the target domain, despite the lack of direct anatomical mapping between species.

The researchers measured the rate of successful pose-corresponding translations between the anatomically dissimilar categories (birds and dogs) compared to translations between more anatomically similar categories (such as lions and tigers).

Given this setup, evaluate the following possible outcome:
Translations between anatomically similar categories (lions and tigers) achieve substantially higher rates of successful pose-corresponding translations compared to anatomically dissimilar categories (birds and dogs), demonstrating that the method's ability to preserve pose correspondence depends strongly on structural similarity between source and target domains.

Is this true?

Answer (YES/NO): YES